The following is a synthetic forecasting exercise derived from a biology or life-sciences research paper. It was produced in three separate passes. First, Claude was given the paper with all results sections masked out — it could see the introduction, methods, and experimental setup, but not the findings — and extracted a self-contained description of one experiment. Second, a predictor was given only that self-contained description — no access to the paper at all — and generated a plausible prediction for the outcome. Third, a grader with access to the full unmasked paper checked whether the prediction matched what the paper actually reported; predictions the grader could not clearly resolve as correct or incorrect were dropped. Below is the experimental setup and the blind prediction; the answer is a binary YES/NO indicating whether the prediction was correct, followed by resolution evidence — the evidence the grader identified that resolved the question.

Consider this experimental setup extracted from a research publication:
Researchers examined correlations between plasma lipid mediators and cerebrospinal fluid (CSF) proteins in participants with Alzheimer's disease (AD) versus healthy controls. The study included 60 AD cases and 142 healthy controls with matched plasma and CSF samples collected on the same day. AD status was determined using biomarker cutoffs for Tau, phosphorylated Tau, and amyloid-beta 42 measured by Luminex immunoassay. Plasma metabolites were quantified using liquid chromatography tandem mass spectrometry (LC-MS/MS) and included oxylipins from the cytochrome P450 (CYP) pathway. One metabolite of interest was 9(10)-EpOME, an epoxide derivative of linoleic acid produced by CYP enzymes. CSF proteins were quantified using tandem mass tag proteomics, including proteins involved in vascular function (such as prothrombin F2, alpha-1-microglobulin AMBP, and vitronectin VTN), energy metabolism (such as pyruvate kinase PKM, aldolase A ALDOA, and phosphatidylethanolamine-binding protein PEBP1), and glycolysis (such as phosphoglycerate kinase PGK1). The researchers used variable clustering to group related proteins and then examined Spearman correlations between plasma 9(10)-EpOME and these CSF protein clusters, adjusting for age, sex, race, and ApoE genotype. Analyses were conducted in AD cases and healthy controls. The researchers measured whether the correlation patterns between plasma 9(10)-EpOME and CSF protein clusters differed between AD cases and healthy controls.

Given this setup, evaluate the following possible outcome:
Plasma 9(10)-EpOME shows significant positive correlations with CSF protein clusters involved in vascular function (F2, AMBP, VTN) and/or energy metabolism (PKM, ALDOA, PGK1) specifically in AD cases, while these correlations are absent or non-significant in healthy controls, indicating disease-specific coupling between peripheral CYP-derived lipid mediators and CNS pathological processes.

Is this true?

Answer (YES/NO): NO